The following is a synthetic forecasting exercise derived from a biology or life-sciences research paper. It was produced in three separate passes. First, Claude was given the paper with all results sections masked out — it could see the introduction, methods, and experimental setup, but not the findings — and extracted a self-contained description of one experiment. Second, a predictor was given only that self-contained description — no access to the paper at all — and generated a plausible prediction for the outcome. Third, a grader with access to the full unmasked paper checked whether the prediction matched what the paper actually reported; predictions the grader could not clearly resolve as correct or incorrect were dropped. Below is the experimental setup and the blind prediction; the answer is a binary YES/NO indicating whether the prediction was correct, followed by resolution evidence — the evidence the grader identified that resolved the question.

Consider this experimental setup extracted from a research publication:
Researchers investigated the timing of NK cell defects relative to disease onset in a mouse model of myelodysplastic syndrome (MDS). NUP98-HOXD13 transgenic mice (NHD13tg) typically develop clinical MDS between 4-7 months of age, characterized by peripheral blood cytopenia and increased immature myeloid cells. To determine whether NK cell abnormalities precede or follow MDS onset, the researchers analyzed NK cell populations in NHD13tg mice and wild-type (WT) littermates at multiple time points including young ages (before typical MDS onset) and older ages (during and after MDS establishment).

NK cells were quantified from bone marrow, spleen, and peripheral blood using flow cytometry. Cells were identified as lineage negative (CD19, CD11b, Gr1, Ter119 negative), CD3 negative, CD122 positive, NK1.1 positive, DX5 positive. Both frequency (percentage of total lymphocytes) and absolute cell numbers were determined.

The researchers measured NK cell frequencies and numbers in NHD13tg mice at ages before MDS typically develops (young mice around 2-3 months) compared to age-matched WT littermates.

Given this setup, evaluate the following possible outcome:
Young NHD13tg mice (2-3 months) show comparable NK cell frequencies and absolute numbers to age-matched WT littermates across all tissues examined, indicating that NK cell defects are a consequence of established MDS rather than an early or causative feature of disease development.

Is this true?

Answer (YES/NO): NO